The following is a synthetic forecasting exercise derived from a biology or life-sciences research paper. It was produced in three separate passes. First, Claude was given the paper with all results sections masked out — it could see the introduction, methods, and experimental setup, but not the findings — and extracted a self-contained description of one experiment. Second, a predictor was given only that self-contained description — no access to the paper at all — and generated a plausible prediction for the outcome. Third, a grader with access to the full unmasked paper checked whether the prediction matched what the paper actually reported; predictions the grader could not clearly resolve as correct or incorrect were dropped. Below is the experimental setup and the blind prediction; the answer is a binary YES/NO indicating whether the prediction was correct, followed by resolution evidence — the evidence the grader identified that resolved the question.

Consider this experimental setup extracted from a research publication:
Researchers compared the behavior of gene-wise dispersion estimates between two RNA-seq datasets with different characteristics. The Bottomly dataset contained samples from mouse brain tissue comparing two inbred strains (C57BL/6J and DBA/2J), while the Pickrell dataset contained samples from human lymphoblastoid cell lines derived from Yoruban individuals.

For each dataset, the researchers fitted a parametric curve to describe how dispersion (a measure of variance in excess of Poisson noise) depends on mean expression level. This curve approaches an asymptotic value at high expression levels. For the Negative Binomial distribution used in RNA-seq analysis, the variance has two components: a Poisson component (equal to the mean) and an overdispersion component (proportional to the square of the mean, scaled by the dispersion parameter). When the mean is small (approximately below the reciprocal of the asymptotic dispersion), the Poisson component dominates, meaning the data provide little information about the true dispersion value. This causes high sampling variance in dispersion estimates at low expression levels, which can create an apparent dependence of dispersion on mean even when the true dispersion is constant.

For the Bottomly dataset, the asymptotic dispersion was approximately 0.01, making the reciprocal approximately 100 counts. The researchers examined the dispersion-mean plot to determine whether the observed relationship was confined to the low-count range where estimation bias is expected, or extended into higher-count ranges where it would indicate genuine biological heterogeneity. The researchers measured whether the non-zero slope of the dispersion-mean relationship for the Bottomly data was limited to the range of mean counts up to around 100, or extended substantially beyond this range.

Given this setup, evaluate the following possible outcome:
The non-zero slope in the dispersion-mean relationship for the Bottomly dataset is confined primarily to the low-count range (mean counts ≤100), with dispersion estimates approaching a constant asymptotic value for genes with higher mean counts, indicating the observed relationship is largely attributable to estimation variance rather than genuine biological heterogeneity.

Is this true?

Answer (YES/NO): YES